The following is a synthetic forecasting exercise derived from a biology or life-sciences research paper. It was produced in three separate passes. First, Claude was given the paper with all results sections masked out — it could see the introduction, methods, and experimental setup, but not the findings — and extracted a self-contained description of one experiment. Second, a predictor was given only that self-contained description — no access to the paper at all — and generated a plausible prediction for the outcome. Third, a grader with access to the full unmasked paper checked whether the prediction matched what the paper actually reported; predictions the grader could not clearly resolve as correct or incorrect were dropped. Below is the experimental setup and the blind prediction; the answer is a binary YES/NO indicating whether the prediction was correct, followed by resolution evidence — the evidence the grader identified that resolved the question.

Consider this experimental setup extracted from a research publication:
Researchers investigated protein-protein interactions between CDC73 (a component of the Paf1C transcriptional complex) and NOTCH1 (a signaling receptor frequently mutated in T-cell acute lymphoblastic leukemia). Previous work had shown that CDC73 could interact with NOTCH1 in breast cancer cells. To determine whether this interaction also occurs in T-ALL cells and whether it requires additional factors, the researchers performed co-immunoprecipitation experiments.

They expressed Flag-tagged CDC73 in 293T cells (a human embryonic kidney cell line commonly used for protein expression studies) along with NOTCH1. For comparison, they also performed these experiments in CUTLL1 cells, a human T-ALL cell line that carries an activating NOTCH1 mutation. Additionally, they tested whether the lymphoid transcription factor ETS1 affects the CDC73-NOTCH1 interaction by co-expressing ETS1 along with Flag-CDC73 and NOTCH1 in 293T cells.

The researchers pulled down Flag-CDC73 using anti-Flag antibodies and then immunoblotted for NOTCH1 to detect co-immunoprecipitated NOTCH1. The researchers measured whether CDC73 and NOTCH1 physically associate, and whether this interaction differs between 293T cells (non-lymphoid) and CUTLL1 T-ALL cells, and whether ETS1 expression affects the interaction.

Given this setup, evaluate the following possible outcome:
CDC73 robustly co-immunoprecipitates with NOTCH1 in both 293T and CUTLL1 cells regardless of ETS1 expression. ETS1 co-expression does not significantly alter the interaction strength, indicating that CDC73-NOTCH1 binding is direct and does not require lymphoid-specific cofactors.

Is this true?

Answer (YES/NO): NO